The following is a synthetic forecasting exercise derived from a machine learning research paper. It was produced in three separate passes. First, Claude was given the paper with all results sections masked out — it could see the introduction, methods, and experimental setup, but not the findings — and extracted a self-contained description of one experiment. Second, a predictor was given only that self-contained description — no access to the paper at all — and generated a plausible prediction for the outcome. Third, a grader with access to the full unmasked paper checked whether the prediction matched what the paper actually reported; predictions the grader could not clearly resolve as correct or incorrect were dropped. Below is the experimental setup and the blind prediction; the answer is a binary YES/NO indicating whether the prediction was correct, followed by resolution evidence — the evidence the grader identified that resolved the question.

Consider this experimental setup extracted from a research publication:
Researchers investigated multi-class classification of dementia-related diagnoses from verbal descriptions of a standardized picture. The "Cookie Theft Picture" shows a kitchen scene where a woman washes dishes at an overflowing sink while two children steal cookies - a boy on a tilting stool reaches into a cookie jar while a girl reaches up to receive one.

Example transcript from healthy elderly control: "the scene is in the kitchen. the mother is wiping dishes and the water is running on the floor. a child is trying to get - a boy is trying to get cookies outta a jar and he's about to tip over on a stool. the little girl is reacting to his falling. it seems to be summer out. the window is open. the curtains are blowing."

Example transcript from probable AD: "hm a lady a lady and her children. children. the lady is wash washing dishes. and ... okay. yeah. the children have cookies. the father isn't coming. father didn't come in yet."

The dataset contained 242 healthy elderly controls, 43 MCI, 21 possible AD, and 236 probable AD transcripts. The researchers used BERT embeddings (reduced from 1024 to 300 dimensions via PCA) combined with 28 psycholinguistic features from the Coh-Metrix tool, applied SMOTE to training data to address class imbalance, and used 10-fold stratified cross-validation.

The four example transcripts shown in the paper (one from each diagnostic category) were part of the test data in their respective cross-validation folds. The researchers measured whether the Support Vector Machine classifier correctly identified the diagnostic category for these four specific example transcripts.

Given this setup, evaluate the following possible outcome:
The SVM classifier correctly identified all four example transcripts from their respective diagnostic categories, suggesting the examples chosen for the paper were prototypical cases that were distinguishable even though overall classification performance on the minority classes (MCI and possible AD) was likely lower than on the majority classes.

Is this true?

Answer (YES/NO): YES